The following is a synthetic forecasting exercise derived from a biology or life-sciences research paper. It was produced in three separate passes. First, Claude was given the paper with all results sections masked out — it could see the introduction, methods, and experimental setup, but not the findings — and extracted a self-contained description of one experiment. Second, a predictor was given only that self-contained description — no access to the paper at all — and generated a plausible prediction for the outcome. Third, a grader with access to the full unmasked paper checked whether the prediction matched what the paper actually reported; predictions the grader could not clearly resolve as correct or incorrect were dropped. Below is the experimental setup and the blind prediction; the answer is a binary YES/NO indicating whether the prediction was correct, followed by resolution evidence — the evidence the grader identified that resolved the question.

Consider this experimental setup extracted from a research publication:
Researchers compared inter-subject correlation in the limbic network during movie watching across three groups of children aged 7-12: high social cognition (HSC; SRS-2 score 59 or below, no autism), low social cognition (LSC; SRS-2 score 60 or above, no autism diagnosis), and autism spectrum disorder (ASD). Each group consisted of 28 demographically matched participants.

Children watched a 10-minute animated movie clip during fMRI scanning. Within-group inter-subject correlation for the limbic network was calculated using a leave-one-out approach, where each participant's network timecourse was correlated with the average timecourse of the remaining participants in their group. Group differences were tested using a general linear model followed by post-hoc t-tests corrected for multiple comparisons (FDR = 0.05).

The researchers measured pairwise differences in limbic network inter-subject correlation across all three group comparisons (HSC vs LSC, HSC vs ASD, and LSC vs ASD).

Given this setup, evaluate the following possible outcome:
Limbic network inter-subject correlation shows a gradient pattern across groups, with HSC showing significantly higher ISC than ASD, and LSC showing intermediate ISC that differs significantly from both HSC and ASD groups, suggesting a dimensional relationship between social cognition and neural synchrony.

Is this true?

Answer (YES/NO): NO